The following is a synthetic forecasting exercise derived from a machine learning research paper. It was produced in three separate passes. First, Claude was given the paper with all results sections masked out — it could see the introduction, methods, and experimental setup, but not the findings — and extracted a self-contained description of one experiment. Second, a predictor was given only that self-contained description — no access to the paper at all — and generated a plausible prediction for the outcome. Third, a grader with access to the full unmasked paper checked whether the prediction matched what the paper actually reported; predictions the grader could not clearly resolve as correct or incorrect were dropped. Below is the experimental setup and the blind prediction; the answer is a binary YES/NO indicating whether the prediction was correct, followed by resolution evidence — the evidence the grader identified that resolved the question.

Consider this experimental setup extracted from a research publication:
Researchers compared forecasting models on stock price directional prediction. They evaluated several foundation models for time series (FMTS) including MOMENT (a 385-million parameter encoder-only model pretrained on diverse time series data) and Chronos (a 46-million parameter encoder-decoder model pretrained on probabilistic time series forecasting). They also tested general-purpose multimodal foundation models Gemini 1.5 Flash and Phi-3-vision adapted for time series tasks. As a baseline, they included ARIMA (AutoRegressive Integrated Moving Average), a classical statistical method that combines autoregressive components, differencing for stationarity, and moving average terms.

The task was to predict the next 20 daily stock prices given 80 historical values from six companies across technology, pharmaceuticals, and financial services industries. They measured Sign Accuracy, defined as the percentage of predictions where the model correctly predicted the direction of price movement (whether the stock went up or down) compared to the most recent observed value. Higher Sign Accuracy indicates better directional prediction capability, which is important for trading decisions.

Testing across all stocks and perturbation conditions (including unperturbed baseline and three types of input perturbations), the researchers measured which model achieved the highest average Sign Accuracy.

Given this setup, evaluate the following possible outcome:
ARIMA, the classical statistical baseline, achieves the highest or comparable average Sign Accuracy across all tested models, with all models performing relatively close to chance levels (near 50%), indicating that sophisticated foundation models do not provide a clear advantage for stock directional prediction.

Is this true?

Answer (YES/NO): NO